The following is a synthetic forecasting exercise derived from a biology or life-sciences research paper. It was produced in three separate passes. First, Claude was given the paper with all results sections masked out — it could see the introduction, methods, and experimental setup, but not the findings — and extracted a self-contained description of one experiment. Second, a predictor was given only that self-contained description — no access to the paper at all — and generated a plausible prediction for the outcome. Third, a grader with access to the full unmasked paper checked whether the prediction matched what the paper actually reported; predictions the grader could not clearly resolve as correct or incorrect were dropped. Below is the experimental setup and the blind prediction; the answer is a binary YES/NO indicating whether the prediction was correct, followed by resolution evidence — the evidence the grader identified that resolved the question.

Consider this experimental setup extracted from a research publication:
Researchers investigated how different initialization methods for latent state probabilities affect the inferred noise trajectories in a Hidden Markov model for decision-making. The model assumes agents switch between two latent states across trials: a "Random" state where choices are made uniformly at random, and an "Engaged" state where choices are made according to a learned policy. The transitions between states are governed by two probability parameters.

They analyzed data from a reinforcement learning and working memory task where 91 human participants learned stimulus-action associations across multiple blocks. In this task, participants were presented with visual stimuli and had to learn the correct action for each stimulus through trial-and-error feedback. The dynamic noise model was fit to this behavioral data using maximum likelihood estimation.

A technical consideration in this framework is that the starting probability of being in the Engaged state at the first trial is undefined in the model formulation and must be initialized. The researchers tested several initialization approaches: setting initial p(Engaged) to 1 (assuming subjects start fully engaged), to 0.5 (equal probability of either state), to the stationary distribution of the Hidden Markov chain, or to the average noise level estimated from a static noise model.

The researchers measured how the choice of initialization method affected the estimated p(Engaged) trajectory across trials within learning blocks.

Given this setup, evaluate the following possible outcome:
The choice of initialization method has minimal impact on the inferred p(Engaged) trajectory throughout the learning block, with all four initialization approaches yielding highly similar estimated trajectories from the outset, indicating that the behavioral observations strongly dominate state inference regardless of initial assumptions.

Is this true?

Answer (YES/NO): NO